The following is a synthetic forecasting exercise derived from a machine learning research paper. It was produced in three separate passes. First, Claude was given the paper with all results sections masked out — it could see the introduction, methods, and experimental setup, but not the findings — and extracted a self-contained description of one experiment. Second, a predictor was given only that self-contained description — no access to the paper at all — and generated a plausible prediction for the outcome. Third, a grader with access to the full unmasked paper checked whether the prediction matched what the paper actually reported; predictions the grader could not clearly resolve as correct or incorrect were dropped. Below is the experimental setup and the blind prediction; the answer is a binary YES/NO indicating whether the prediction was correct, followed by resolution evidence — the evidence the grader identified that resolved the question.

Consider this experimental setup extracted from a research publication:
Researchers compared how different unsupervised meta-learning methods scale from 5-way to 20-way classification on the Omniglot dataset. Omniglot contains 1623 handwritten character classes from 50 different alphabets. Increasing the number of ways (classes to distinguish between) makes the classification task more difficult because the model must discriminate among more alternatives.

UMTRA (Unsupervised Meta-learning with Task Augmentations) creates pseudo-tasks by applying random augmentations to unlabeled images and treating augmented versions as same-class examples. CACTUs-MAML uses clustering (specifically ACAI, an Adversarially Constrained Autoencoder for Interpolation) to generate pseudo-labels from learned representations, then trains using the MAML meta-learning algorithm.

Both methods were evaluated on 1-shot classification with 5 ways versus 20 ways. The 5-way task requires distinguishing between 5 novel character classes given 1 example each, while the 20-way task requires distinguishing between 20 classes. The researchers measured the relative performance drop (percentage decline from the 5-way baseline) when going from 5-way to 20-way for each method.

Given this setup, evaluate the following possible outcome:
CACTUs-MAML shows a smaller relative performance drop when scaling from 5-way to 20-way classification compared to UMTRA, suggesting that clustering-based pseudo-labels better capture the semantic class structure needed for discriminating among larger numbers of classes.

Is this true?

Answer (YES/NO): NO